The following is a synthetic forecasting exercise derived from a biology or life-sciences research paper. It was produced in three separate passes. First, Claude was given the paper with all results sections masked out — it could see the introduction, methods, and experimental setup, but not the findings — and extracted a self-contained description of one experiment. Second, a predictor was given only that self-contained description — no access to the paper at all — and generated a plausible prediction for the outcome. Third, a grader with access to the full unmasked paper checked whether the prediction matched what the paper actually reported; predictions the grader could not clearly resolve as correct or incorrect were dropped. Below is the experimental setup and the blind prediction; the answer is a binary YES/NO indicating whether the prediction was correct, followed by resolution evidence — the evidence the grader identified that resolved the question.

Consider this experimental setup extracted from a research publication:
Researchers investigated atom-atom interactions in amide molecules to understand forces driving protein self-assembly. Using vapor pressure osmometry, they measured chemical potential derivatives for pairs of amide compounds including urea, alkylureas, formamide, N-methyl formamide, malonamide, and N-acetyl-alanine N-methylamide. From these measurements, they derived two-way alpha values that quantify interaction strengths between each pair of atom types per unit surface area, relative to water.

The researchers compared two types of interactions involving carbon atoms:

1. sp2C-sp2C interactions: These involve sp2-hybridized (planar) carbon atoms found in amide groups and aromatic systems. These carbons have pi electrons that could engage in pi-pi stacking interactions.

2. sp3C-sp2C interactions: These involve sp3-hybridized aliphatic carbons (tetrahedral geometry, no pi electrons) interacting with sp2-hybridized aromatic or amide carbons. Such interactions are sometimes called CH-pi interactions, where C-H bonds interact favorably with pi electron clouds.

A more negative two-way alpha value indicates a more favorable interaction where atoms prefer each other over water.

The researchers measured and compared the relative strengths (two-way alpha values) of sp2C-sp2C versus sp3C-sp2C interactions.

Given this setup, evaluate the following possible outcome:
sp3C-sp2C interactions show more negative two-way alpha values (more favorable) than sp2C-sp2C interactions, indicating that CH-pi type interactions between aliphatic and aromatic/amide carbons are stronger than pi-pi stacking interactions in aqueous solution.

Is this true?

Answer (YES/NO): NO